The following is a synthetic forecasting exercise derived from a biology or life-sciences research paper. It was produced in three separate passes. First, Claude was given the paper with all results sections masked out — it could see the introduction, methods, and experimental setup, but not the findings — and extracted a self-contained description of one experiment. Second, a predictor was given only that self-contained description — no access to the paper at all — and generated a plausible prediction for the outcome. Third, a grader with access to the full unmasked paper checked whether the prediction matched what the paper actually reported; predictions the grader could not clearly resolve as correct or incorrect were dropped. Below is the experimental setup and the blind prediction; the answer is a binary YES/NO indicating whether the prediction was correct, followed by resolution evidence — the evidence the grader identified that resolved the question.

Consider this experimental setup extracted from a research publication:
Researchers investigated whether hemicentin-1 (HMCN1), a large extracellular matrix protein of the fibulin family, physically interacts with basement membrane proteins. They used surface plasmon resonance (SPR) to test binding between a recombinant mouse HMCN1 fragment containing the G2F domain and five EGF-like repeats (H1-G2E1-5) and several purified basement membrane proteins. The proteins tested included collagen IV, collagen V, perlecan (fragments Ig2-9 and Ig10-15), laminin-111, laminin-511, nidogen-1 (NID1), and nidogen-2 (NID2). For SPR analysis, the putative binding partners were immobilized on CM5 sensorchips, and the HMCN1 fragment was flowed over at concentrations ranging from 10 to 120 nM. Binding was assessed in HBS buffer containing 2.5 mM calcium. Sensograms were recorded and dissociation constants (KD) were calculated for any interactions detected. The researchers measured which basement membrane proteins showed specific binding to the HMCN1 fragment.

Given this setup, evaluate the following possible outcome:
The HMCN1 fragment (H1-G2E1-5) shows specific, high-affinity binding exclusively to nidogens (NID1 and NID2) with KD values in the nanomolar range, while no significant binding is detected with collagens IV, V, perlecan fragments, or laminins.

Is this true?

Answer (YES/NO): YES